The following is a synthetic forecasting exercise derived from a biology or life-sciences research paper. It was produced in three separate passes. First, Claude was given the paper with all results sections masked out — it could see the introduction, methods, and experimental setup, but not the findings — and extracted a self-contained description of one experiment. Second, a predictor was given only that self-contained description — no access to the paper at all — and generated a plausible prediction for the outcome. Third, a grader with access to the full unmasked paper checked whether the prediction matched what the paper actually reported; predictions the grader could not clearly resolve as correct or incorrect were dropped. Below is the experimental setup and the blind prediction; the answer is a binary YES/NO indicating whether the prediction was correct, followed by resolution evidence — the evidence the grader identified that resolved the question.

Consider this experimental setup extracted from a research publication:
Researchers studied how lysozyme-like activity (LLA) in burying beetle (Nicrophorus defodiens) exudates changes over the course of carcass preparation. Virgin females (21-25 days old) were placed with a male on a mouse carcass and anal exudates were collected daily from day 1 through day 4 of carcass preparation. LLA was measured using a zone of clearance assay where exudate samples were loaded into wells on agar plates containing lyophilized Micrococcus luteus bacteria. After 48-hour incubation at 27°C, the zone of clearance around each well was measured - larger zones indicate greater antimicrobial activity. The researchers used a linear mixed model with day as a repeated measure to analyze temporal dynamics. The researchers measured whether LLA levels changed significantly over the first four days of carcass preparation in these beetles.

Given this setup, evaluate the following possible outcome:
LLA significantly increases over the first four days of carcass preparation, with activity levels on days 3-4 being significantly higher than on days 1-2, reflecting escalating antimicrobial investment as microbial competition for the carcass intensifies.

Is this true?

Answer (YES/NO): NO